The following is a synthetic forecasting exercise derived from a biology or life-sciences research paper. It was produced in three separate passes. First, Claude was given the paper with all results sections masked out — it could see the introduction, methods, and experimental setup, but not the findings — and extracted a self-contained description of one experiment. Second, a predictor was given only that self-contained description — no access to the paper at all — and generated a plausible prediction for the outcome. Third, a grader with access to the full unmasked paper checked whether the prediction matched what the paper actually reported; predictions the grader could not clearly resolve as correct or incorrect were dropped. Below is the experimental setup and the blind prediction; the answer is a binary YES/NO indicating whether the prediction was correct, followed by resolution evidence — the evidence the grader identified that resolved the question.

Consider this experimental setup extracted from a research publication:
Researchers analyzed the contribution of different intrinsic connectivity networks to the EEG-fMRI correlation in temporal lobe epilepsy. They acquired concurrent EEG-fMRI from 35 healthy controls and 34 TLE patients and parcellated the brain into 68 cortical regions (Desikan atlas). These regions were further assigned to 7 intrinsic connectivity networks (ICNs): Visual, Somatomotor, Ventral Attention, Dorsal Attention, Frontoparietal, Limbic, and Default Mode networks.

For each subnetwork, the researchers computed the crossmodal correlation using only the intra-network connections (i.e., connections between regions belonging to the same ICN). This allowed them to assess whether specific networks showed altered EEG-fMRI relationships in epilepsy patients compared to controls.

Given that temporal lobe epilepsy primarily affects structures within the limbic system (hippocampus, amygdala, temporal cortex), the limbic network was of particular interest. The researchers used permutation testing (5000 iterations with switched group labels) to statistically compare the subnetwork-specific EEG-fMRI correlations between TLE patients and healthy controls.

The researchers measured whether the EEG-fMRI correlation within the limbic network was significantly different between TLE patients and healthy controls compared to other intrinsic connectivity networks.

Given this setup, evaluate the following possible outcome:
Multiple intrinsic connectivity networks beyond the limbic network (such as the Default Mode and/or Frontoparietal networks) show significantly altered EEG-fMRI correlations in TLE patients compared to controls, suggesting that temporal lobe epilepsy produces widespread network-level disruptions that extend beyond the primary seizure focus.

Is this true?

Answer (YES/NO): NO